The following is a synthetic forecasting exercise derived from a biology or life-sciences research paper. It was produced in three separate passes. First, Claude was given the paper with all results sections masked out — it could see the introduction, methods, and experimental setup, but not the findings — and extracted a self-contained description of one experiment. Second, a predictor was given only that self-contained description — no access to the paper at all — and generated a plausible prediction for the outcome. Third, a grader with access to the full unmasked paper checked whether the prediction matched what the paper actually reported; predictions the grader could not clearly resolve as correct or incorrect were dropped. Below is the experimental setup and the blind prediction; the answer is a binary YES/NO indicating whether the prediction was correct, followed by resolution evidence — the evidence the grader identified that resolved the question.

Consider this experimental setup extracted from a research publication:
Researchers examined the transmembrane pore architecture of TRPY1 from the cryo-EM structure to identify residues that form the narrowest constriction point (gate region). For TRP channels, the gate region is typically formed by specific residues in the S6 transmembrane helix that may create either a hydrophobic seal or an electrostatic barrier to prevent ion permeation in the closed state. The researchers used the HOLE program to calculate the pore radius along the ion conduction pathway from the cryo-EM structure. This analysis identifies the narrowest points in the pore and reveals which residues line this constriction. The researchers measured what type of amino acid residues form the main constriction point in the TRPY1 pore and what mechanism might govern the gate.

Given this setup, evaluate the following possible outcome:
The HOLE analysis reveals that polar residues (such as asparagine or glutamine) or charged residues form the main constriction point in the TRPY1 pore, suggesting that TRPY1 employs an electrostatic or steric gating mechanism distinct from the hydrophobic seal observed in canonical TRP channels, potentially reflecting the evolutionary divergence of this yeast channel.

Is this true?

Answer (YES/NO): NO